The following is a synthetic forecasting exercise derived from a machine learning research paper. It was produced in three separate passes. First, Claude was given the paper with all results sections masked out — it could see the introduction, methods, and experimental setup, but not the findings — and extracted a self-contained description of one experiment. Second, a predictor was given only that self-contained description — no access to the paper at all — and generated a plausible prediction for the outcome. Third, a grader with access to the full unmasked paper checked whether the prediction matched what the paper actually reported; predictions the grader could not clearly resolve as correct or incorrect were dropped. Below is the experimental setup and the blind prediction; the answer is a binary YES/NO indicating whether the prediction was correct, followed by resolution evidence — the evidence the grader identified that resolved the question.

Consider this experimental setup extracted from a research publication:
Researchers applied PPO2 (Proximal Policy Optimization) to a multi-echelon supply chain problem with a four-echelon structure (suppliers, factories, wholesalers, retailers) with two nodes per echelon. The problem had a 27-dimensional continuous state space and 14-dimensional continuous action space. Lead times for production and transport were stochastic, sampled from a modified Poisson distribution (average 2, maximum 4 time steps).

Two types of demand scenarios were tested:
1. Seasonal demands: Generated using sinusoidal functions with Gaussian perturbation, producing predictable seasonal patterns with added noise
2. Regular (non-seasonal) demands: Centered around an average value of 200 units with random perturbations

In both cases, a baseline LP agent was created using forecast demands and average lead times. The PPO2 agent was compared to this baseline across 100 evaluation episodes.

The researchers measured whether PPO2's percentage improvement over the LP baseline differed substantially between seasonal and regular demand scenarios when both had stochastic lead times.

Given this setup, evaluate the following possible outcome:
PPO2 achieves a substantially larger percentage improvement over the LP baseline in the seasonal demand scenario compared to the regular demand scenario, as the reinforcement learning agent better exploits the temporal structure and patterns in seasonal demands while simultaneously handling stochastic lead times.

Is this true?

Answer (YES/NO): NO